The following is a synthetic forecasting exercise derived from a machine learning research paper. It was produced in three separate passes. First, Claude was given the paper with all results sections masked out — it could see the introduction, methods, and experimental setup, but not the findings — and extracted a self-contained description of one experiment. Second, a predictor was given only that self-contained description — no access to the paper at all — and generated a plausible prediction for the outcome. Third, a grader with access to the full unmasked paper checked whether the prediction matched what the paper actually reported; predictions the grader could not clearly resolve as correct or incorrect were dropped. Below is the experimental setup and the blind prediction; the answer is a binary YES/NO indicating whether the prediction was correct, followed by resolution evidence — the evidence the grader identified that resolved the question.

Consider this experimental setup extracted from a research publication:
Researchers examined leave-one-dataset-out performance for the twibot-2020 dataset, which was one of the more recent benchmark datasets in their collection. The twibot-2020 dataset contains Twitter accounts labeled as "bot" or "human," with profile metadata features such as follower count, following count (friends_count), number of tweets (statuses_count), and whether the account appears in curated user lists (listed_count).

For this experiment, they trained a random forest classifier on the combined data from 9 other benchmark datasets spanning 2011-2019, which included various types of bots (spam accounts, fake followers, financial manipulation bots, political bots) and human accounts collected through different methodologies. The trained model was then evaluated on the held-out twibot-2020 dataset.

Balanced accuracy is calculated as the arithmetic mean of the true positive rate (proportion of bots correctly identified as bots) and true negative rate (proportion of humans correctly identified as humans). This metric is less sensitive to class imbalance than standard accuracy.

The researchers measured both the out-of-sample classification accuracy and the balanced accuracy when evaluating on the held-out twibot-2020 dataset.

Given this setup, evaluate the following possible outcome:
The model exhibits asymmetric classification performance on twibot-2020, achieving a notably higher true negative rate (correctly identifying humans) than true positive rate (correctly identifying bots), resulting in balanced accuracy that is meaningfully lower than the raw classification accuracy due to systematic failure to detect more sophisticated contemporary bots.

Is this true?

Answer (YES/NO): NO